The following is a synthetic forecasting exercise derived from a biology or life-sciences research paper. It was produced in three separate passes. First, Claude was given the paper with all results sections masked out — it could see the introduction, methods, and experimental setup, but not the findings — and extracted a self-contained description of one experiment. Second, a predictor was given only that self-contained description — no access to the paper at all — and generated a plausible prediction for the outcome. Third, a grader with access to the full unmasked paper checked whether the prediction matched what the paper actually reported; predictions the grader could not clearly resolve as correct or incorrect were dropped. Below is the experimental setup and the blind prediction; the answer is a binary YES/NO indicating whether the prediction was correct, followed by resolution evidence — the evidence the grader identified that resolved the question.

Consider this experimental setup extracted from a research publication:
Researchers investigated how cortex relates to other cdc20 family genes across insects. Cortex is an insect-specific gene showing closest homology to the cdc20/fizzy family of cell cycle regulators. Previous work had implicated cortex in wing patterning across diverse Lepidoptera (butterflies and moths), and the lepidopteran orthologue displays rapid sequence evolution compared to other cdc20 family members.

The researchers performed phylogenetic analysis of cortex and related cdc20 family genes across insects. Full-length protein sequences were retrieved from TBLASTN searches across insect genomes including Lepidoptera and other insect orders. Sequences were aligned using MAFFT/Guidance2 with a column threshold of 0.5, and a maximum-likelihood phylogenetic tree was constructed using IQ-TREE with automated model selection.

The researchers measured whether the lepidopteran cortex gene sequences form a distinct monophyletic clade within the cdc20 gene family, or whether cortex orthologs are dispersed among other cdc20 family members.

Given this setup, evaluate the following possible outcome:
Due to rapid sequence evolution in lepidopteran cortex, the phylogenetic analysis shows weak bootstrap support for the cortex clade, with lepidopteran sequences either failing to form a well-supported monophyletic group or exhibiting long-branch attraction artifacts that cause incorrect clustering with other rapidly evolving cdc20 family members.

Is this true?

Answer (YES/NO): NO